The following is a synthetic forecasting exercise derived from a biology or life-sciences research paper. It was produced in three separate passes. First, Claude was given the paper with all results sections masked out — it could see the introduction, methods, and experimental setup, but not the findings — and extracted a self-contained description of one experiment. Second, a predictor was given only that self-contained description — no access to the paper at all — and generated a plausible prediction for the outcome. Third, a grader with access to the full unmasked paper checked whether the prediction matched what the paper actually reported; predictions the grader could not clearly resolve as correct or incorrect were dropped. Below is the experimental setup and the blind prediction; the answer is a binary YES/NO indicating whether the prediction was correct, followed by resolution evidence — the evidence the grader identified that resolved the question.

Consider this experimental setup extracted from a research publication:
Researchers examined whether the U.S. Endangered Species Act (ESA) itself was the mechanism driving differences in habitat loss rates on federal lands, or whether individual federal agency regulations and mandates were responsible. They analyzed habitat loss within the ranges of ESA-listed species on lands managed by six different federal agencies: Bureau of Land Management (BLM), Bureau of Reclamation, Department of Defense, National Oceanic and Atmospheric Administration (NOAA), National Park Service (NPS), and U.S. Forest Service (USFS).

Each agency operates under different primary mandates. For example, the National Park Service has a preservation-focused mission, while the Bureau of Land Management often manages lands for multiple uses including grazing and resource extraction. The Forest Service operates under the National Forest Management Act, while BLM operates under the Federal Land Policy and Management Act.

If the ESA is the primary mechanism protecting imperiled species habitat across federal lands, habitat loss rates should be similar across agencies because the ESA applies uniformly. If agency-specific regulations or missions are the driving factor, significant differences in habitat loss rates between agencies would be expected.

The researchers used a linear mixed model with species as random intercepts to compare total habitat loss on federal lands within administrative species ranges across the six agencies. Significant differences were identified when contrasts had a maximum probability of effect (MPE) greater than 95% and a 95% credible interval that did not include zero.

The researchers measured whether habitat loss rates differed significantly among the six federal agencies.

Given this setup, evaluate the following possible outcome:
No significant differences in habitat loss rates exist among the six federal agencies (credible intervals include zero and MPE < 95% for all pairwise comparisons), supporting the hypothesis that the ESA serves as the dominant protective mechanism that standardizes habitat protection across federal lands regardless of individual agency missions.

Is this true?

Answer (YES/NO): NO